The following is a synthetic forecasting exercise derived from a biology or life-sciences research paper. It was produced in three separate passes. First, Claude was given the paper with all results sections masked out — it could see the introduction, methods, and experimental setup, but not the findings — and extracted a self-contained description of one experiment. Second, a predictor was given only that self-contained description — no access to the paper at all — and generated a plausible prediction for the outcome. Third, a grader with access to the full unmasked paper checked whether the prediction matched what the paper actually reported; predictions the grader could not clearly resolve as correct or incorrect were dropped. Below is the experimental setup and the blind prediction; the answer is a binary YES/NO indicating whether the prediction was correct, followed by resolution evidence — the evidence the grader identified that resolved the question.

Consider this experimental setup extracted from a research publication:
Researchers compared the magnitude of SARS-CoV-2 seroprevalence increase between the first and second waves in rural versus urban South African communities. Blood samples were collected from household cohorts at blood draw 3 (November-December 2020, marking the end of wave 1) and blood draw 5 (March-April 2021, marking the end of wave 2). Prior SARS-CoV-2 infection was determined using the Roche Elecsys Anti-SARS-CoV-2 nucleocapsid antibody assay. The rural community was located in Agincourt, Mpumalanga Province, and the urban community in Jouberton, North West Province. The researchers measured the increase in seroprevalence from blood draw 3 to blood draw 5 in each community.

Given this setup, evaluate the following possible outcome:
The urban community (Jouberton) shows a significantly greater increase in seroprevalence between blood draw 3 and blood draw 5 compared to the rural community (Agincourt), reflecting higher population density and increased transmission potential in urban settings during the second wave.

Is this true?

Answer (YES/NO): NO